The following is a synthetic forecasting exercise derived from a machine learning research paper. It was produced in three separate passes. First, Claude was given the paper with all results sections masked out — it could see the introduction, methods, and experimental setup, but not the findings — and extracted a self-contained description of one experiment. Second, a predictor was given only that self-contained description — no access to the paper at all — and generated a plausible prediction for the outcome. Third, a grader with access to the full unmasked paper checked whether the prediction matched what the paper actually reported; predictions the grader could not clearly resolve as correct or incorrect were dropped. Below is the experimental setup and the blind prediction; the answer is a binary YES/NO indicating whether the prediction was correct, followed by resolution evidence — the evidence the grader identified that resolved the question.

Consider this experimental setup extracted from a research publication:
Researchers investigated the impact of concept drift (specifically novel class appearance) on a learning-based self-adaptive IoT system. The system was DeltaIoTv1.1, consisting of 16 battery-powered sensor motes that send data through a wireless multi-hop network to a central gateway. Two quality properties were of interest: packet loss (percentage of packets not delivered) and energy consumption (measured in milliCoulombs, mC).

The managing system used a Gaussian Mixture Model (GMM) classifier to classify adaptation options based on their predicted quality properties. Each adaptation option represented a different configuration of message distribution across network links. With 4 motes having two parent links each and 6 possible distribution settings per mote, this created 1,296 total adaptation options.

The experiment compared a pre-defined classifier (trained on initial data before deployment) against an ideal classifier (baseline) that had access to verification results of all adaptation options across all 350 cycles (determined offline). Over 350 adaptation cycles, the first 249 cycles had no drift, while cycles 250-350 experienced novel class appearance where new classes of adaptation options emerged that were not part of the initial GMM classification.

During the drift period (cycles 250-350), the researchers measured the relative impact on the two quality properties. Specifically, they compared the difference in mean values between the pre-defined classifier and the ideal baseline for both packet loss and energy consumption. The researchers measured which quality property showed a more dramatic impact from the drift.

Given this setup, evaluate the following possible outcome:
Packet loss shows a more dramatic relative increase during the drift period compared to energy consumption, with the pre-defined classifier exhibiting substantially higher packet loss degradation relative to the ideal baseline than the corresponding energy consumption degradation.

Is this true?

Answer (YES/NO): YES